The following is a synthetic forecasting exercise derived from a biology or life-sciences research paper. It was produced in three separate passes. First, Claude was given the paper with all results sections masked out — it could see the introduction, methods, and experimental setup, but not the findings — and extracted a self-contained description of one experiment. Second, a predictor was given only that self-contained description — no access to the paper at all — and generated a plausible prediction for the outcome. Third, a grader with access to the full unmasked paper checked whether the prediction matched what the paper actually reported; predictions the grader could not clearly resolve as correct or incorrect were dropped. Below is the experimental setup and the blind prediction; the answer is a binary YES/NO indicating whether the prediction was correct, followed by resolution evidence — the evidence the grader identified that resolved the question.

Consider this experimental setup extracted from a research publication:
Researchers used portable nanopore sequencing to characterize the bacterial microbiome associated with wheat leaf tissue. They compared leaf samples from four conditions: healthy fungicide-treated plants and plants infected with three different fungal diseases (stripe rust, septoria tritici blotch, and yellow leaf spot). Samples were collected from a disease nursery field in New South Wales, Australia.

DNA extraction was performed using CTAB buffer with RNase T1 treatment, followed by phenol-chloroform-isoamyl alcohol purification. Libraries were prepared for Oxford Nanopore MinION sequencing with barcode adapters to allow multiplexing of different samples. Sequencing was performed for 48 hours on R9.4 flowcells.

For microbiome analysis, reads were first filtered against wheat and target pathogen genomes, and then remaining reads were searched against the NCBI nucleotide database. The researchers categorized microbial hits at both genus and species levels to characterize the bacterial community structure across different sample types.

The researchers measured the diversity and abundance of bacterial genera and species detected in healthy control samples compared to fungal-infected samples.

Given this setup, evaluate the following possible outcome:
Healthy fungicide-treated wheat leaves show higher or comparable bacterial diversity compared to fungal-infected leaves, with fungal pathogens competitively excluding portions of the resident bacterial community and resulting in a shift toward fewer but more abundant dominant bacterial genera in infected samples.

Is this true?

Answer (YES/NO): NO